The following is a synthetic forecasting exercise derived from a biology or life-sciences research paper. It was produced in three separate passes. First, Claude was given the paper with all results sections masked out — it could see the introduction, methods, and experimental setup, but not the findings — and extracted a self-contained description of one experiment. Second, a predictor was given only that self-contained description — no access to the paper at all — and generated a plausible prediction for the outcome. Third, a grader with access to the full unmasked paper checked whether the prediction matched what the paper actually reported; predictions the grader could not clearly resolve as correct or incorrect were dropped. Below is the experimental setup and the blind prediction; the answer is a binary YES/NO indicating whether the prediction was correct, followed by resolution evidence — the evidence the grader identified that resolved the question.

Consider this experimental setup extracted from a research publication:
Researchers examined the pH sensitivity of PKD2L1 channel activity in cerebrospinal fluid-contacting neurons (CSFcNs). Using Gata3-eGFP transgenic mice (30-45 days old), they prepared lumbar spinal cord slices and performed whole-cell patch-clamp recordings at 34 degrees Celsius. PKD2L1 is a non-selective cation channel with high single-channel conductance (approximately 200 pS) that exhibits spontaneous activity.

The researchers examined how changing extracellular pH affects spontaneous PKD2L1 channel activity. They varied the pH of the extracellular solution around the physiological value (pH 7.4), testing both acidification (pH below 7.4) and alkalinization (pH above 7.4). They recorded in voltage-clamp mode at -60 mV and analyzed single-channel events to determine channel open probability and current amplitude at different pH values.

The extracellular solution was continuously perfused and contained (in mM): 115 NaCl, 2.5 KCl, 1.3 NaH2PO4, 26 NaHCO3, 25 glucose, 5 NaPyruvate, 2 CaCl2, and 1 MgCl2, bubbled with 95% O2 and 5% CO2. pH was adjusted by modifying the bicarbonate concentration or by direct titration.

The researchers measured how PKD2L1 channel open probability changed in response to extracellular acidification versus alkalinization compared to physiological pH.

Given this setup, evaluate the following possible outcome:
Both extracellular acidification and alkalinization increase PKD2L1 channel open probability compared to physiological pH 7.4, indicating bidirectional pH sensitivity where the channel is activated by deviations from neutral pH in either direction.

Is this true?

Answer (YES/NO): NO